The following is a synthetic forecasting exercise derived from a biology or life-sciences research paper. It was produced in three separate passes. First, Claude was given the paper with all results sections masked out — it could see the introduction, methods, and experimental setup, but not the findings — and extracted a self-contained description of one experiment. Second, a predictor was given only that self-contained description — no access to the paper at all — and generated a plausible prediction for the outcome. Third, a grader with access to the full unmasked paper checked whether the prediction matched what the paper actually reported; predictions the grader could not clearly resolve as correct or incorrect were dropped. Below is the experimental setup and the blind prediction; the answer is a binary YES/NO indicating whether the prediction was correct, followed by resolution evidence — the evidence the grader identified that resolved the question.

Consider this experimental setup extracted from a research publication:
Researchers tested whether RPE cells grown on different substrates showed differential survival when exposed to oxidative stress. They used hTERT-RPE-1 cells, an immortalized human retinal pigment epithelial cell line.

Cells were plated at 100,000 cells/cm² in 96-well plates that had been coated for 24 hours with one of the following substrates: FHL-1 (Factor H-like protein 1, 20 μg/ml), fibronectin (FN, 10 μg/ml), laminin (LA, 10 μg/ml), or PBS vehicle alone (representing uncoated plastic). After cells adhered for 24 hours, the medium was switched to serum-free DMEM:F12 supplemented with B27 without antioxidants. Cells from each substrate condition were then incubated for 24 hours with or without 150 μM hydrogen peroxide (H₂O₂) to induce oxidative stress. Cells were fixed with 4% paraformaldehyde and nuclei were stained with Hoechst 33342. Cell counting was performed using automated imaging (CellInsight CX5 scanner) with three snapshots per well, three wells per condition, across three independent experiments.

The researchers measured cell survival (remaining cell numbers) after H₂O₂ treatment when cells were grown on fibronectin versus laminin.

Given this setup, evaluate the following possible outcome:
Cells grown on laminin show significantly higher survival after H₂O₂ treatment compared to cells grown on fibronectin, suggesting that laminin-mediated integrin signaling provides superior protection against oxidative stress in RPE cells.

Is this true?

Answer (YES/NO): YES